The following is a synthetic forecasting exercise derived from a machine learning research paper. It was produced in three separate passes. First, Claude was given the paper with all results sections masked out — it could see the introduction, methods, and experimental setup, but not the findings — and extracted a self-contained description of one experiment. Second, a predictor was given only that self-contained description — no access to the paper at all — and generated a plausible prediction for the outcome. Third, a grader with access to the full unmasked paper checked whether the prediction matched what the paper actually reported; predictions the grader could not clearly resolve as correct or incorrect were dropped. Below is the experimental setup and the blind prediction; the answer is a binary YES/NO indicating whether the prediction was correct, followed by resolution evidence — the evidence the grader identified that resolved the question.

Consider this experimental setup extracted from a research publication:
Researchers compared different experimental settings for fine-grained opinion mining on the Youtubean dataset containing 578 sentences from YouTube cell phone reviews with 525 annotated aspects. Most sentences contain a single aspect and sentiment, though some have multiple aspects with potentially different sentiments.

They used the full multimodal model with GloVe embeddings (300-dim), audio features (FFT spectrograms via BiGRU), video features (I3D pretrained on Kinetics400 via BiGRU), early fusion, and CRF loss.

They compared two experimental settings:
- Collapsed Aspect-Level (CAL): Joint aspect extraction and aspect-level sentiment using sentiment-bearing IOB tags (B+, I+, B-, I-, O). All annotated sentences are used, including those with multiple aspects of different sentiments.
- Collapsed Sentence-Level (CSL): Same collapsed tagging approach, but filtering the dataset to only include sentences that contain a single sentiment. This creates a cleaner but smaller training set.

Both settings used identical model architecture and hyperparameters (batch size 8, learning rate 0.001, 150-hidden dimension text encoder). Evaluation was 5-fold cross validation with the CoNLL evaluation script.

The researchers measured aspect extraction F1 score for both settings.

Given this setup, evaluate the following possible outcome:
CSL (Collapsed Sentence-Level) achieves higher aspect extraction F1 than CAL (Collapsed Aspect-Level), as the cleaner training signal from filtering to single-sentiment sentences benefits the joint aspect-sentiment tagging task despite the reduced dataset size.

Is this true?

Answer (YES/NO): NO